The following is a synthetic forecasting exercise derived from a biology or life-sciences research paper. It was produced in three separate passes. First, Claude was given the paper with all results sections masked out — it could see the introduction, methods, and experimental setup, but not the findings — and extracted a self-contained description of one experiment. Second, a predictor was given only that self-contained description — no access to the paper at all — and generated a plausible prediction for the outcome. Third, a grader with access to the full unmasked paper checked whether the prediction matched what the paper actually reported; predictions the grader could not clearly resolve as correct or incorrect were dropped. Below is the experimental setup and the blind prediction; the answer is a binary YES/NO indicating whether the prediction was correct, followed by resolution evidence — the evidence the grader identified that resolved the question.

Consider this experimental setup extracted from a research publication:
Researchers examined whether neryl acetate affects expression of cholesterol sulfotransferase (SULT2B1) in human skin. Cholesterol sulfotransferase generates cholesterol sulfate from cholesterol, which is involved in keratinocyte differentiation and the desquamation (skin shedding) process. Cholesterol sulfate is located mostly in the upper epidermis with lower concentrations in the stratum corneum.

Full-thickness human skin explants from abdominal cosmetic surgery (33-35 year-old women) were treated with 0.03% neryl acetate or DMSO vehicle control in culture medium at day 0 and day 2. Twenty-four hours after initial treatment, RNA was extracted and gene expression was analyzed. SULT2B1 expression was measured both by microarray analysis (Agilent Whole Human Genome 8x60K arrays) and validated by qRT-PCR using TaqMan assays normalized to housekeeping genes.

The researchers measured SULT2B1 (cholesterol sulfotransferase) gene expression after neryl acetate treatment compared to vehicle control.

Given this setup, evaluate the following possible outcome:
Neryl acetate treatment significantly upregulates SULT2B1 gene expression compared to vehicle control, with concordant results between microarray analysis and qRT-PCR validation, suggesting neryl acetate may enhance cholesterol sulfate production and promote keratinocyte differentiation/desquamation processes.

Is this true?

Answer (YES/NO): YES